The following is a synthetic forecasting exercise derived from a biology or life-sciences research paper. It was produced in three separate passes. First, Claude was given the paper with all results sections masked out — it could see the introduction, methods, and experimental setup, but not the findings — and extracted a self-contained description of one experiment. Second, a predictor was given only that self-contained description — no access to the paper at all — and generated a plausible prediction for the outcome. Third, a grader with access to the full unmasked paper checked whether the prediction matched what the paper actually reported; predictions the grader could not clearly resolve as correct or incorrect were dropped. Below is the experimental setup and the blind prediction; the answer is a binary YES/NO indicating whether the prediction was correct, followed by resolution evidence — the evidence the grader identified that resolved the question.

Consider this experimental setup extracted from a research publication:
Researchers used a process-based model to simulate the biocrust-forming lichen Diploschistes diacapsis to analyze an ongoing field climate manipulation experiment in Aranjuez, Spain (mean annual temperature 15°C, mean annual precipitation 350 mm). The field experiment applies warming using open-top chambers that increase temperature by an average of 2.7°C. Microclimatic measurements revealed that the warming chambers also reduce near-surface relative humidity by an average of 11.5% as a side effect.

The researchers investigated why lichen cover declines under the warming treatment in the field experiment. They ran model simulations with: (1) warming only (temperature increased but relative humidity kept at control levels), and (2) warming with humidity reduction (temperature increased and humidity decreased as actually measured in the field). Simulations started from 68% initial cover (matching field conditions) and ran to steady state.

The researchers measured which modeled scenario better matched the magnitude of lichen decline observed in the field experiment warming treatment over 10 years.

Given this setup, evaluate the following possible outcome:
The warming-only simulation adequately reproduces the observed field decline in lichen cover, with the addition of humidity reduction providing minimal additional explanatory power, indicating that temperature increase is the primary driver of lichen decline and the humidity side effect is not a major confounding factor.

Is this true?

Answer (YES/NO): NO